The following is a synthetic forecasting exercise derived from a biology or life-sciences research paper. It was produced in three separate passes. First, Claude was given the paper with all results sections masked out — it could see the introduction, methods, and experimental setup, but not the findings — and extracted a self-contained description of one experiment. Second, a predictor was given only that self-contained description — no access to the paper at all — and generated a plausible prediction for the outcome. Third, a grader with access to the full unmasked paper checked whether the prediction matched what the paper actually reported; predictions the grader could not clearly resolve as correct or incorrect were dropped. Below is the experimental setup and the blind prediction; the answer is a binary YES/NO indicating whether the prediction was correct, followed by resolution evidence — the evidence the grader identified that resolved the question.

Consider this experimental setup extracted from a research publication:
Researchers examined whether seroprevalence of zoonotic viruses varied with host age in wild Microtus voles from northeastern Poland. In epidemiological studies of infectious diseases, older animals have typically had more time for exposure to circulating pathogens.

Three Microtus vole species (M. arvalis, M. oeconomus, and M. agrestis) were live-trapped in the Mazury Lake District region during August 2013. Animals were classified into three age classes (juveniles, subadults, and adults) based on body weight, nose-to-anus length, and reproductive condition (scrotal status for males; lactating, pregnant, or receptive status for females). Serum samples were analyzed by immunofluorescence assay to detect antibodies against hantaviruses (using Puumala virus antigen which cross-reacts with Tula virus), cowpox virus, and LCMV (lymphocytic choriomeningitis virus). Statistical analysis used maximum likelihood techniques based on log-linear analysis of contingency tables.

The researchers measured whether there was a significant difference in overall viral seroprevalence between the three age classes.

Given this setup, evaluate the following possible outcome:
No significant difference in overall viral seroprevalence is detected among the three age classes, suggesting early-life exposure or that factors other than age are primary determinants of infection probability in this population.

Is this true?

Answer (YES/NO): YES